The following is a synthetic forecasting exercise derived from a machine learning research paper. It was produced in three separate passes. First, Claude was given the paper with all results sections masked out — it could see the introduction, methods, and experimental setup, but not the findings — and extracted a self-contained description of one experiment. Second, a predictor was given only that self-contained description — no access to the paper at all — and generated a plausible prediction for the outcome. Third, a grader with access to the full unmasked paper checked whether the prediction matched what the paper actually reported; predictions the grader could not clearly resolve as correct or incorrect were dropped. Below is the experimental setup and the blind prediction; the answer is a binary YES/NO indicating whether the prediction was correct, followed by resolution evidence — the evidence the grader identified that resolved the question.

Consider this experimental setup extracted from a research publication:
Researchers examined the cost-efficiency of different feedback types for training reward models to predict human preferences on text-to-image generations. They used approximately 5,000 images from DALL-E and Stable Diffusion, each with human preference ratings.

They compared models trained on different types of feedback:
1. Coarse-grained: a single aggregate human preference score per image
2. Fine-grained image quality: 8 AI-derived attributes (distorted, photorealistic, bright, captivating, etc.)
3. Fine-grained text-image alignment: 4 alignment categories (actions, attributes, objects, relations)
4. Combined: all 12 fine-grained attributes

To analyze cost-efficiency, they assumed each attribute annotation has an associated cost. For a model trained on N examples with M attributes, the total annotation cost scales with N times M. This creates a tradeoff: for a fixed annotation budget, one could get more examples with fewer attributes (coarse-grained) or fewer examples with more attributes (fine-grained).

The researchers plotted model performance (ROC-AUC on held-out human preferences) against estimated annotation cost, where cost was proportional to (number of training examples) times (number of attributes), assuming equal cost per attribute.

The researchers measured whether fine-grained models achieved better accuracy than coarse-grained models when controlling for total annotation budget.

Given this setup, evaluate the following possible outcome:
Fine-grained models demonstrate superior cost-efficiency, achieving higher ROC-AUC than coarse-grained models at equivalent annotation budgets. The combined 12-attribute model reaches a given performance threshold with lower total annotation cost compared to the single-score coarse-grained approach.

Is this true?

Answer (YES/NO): NO